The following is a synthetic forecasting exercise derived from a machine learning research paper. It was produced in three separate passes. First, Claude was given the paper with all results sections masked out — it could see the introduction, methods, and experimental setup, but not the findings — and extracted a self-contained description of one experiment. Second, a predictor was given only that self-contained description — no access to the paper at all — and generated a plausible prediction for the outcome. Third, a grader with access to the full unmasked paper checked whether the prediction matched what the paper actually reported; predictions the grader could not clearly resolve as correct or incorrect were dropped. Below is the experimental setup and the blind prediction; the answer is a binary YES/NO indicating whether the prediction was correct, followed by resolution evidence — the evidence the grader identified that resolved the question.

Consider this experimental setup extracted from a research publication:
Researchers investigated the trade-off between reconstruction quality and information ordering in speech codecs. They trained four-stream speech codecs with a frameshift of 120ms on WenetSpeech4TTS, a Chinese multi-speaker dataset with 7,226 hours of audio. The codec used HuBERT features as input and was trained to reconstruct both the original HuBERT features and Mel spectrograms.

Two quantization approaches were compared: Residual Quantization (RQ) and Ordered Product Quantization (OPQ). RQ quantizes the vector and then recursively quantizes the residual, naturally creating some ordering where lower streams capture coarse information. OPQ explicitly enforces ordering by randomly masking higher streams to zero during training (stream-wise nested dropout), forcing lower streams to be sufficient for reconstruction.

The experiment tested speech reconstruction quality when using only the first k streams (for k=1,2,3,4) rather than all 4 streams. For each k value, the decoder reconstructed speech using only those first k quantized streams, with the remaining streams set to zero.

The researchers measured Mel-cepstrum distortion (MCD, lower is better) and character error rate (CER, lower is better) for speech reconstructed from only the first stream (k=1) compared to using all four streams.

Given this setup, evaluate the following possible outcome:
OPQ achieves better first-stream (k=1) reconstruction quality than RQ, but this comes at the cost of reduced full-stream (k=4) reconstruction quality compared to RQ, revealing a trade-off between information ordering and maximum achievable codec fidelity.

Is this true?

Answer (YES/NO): NO